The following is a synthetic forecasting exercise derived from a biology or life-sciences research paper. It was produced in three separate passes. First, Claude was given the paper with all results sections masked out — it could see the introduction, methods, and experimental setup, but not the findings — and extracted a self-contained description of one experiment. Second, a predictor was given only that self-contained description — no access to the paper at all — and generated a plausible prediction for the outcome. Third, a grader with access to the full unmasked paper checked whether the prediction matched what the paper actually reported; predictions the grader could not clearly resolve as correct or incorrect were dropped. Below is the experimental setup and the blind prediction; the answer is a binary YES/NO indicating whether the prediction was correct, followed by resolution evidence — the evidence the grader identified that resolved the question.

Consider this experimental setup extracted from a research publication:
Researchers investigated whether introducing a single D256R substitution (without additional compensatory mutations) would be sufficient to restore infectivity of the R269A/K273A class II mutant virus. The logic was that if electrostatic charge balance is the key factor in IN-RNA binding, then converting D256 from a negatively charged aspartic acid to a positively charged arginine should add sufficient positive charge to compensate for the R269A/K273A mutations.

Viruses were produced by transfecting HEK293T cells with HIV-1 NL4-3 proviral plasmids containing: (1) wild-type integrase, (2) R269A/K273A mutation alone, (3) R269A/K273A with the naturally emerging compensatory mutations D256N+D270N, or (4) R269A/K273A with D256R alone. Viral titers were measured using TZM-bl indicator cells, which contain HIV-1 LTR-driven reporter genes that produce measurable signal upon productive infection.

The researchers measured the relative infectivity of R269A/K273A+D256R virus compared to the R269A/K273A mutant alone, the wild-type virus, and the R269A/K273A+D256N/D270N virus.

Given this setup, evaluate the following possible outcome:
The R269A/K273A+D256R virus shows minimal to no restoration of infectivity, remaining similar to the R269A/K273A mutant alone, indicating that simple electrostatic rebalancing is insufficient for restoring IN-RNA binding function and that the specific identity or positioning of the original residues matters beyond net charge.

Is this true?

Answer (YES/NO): NO